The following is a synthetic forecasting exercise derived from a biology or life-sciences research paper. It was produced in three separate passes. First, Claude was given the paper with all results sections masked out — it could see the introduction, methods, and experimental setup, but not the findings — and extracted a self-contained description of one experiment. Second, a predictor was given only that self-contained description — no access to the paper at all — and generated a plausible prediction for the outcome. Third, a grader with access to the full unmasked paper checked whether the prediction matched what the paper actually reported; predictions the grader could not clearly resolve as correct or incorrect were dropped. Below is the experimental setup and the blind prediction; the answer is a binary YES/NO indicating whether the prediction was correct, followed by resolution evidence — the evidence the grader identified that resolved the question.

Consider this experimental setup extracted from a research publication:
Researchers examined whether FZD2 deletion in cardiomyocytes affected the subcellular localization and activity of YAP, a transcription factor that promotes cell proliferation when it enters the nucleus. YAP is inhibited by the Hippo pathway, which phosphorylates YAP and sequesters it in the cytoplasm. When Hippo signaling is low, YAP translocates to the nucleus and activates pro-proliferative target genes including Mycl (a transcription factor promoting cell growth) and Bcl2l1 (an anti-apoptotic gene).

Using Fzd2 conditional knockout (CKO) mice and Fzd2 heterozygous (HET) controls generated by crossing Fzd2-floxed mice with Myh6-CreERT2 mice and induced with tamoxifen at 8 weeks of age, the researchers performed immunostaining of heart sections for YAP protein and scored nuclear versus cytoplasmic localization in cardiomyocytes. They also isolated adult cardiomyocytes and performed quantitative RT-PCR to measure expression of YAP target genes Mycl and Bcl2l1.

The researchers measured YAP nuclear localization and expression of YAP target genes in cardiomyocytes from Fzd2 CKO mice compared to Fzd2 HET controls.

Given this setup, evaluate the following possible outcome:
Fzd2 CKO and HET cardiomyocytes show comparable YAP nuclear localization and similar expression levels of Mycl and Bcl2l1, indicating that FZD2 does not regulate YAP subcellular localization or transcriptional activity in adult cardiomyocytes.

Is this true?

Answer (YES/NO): NO